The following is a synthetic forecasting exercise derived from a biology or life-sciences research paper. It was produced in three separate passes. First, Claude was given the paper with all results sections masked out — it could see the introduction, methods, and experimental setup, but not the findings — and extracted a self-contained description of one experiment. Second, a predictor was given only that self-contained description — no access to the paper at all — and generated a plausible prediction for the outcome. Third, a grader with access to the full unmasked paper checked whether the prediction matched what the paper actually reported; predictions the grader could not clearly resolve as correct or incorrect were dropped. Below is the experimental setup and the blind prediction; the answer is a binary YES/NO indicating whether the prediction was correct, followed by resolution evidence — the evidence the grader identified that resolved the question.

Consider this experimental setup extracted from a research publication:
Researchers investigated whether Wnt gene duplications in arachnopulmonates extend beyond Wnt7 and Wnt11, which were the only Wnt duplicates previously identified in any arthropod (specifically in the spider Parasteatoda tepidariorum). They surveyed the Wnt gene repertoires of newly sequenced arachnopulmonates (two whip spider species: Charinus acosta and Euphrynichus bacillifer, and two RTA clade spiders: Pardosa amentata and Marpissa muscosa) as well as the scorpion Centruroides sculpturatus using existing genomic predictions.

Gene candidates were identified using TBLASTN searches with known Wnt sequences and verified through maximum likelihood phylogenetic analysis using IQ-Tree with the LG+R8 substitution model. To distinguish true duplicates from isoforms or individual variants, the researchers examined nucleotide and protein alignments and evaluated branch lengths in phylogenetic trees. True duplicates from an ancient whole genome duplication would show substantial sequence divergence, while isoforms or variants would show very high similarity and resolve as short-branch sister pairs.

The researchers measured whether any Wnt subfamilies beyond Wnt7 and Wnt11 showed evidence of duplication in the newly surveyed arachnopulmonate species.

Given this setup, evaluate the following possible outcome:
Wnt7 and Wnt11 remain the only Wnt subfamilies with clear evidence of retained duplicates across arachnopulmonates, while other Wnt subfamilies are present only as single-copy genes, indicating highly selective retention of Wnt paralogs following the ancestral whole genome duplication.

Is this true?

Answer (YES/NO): NO